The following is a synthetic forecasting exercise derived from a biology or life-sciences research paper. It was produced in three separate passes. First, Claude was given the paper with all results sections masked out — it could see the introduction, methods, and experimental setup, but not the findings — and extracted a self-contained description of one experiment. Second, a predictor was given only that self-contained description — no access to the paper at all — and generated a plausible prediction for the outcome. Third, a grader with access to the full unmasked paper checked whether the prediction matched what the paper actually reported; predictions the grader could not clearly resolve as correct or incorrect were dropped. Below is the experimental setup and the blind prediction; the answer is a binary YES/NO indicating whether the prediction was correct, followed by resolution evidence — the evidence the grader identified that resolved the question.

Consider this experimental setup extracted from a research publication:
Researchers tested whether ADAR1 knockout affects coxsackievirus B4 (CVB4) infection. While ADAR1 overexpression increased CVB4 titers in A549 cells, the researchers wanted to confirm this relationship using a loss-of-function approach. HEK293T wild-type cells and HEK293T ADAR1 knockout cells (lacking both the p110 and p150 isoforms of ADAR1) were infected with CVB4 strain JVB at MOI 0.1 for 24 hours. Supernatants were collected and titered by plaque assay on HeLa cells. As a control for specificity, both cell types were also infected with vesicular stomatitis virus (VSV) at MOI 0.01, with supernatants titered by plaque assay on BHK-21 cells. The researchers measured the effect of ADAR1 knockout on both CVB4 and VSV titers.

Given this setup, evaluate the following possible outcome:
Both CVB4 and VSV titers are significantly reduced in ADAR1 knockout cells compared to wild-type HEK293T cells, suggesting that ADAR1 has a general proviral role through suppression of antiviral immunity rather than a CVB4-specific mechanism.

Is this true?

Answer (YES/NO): NO